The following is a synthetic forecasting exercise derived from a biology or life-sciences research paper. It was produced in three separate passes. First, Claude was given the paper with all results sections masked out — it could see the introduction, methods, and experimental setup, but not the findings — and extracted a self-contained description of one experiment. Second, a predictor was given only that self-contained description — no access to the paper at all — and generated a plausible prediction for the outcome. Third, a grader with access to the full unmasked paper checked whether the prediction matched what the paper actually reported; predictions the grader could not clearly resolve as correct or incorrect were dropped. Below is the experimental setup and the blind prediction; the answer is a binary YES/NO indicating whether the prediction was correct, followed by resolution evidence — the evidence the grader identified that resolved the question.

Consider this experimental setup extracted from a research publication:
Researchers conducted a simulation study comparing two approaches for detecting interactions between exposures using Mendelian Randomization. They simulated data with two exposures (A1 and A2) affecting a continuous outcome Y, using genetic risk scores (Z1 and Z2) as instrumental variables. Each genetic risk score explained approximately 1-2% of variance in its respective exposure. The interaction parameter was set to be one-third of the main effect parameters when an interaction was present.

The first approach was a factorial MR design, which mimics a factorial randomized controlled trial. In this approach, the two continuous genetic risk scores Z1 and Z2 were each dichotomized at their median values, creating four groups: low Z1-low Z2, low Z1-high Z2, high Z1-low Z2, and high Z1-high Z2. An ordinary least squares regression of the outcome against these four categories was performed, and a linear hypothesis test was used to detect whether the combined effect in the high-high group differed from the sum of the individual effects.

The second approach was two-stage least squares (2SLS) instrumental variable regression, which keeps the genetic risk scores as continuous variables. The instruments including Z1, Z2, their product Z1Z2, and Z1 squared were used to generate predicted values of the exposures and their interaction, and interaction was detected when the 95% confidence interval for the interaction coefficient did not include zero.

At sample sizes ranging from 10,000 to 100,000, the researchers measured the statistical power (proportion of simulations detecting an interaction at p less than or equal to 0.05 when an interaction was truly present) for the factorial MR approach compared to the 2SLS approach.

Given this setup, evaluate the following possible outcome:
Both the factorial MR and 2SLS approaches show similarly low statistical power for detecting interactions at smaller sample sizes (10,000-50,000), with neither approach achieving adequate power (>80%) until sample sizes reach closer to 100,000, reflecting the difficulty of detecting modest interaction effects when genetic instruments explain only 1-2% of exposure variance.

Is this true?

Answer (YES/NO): NO